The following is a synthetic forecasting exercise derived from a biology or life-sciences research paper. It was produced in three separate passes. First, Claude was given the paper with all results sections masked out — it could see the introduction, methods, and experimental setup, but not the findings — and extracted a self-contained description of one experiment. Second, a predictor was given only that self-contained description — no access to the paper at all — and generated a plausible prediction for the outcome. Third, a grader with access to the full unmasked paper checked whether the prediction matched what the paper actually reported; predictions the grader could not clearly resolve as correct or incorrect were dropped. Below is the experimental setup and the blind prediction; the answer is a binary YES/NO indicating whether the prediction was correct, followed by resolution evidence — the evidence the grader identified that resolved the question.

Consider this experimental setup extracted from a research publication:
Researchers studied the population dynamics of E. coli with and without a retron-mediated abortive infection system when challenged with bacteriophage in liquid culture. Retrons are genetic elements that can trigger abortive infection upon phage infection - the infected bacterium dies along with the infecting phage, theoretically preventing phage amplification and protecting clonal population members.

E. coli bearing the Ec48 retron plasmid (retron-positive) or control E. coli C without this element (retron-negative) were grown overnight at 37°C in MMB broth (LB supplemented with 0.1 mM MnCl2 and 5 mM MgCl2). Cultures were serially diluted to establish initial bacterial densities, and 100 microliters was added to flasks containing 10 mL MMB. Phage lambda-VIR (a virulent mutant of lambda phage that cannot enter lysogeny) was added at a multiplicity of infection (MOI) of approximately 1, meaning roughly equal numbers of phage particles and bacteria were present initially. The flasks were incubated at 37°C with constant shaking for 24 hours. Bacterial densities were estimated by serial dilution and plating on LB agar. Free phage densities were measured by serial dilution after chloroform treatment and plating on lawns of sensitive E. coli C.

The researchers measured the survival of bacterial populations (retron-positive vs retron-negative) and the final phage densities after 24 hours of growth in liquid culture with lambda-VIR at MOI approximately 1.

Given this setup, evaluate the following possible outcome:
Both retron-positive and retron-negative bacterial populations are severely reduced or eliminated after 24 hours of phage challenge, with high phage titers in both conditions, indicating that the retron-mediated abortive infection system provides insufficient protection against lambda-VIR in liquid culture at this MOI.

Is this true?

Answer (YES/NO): NO